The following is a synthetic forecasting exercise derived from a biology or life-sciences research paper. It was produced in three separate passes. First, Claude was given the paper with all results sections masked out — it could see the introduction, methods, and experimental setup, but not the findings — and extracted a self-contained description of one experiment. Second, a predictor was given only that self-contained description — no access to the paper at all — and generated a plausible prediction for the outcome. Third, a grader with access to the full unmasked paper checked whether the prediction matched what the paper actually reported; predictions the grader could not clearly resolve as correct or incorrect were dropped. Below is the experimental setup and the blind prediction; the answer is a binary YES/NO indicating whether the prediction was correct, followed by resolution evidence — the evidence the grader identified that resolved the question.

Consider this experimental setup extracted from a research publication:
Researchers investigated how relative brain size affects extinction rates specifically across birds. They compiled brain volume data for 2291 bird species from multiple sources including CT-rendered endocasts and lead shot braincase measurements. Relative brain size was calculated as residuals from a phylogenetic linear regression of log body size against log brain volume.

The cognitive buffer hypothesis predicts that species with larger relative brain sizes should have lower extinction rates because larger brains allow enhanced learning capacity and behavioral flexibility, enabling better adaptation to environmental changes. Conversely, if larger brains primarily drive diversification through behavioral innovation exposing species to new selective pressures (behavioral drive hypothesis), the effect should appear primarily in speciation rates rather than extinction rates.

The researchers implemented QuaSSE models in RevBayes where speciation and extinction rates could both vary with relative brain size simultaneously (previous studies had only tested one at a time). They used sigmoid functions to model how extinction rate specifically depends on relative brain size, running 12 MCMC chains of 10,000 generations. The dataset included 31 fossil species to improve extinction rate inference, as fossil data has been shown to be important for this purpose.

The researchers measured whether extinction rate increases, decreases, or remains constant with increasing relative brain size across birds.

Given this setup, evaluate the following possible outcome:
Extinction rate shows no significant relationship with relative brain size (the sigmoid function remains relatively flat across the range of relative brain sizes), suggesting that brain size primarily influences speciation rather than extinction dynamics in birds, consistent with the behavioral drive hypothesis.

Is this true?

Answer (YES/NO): NO